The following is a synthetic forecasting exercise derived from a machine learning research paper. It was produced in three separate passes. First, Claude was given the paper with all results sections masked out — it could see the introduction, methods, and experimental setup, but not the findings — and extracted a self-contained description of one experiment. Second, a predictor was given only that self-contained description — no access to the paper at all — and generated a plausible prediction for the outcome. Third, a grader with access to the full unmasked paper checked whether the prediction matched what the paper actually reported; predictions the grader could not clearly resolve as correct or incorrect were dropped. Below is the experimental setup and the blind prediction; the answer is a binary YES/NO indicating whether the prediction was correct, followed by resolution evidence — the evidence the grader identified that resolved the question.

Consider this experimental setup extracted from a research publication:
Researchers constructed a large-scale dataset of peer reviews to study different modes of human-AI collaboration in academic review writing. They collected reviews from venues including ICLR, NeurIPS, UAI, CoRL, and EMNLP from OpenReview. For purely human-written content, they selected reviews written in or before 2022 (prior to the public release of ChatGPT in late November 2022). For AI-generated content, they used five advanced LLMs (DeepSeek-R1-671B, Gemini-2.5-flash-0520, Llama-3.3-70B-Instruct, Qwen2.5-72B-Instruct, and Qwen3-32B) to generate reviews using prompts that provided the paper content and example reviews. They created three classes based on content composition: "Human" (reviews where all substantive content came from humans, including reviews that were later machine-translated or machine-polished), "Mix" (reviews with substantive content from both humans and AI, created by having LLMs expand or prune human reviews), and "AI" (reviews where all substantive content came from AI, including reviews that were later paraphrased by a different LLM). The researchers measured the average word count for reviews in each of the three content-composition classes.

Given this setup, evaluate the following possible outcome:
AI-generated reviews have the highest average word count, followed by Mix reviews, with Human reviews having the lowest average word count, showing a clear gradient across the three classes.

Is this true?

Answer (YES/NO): NO